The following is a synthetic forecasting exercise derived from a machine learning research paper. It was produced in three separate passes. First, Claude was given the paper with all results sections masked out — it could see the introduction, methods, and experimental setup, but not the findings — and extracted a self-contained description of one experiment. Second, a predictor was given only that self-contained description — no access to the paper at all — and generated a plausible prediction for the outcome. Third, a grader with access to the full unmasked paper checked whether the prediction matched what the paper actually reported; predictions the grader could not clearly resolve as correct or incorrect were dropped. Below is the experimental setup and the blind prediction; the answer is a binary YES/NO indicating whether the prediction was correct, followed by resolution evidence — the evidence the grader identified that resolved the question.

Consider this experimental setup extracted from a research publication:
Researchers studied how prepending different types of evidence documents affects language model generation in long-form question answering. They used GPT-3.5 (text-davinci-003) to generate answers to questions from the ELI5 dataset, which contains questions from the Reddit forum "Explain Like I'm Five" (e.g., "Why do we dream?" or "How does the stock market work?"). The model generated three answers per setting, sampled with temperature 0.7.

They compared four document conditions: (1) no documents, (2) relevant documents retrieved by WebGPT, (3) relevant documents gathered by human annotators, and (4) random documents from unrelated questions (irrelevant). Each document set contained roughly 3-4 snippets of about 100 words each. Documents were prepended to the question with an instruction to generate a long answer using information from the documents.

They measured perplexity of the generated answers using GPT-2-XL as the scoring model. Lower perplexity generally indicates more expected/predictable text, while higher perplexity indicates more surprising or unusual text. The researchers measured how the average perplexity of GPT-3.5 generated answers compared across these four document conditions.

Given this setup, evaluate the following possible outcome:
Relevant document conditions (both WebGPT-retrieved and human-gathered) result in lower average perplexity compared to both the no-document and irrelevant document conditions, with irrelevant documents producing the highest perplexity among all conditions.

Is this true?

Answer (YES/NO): NO